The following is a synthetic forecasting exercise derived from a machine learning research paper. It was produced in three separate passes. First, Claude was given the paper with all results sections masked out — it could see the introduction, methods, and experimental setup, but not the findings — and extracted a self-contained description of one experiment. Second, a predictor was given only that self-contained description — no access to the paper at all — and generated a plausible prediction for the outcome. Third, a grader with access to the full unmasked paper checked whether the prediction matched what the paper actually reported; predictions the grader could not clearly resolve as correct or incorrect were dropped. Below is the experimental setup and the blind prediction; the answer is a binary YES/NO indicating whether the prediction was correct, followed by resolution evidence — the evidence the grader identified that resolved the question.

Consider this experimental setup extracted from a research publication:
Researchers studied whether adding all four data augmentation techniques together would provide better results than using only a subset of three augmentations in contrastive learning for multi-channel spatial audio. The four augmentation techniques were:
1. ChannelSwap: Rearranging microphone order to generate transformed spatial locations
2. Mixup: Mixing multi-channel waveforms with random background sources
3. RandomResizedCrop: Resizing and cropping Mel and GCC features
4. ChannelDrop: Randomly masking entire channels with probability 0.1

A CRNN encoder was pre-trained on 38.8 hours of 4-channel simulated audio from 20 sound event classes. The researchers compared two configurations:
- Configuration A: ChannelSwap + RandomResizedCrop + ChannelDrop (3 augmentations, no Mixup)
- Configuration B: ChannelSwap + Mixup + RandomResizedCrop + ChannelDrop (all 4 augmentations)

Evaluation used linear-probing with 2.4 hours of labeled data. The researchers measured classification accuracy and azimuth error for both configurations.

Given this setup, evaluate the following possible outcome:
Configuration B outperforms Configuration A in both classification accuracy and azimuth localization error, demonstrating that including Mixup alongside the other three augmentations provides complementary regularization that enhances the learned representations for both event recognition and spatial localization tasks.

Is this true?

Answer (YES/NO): NO